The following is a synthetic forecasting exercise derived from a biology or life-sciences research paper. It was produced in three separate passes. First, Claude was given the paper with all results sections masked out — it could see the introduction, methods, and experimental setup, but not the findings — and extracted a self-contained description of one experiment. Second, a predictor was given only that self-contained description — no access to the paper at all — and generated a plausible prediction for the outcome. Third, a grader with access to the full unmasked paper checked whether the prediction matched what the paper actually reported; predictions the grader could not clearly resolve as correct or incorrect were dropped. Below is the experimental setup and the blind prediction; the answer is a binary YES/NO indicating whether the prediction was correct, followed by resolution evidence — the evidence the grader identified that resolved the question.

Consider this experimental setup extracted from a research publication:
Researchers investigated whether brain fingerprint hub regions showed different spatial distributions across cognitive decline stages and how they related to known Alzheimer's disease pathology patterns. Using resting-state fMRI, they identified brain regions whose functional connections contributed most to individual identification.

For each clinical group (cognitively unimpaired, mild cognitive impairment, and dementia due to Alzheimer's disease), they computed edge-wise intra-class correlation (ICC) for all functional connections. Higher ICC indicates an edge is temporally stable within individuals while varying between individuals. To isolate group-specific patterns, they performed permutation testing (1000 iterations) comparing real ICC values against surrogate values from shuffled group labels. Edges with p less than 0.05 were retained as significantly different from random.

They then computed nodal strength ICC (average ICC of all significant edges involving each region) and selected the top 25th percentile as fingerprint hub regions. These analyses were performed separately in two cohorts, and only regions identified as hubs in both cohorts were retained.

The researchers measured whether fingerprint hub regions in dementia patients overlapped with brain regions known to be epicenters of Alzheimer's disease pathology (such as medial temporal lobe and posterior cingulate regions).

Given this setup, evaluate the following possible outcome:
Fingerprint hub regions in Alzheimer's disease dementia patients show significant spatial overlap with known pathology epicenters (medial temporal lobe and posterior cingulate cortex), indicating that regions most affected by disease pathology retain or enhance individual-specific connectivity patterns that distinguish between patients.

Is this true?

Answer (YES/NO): YES